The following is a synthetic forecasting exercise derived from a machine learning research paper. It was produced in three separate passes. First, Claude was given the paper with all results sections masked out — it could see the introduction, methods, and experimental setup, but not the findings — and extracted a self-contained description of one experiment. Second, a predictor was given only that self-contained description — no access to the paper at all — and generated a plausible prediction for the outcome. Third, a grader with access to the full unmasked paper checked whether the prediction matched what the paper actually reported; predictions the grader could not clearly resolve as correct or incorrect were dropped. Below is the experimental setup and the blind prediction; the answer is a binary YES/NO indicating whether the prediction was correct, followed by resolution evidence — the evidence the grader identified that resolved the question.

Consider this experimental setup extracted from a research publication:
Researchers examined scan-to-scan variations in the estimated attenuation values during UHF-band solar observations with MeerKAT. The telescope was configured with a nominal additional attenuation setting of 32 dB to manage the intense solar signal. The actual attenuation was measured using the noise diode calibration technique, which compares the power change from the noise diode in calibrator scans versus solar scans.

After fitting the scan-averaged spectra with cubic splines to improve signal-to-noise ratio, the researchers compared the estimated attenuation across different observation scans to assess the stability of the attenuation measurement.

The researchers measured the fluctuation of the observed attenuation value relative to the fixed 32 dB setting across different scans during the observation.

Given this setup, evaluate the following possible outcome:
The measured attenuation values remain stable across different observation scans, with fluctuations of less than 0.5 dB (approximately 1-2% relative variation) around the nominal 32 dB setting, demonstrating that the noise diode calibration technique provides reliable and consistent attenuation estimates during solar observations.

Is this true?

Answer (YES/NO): NO